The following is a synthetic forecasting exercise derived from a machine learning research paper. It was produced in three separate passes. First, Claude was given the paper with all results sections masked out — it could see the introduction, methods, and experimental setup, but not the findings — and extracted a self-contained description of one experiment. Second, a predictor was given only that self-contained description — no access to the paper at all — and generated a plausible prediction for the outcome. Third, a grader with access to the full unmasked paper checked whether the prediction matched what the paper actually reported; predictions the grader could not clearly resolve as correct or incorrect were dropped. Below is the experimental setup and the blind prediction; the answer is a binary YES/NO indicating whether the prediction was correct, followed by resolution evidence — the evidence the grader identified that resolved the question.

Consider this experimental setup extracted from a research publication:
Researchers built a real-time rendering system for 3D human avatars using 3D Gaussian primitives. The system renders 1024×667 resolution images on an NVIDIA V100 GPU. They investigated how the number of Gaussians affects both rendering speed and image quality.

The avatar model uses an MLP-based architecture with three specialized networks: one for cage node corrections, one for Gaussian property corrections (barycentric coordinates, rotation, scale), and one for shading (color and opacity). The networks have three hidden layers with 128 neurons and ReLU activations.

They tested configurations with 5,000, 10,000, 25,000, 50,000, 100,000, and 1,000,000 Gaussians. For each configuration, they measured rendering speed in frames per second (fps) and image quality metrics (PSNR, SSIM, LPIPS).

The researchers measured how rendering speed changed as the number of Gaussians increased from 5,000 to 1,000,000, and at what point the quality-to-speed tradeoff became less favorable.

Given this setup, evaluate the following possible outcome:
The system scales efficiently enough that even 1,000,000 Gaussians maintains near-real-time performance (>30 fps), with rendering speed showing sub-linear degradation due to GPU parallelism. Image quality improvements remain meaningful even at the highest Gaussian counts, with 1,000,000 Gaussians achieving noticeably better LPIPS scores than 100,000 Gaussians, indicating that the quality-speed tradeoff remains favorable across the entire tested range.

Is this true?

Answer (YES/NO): NO